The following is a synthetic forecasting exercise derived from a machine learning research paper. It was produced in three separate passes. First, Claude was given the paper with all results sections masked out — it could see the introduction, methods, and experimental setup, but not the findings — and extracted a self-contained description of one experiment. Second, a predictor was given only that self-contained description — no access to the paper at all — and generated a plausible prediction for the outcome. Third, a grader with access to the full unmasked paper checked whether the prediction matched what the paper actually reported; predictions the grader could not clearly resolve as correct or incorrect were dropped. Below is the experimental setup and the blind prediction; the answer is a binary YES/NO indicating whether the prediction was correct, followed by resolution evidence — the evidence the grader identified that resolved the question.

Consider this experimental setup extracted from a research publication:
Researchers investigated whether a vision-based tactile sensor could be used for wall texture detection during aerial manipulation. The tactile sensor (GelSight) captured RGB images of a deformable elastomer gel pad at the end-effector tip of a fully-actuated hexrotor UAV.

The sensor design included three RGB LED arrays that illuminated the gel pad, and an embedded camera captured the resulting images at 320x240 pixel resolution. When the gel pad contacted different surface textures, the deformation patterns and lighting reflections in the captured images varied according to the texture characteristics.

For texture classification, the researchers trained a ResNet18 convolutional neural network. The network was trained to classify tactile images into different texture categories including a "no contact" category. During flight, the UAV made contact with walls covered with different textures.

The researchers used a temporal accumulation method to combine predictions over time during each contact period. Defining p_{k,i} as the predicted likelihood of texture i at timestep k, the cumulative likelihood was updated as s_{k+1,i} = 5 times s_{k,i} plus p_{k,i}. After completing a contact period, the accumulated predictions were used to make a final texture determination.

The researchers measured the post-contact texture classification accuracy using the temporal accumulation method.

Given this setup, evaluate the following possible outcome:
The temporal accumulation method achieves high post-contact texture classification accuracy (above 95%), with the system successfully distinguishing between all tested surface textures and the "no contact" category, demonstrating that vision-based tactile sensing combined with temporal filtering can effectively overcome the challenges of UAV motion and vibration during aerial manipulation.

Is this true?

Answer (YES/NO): YES